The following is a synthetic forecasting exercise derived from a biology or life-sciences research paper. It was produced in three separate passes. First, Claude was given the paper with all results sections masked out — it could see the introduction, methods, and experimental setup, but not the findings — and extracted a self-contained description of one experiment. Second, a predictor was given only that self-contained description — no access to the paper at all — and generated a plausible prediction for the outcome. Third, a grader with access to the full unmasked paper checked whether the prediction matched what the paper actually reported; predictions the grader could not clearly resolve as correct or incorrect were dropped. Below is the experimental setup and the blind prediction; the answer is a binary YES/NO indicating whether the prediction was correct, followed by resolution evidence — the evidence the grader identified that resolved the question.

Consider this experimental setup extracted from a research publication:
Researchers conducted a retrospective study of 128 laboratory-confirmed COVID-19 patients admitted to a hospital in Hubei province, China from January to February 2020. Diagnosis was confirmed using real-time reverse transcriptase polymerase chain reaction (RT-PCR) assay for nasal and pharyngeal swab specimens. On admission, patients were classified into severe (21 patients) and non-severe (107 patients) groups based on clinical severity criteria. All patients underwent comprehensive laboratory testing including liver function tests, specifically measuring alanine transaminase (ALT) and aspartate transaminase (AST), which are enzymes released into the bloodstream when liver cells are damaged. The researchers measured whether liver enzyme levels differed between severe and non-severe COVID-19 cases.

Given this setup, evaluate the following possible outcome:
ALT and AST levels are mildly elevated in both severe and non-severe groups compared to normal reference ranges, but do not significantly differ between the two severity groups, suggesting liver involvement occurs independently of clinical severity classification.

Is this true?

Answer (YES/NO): NO